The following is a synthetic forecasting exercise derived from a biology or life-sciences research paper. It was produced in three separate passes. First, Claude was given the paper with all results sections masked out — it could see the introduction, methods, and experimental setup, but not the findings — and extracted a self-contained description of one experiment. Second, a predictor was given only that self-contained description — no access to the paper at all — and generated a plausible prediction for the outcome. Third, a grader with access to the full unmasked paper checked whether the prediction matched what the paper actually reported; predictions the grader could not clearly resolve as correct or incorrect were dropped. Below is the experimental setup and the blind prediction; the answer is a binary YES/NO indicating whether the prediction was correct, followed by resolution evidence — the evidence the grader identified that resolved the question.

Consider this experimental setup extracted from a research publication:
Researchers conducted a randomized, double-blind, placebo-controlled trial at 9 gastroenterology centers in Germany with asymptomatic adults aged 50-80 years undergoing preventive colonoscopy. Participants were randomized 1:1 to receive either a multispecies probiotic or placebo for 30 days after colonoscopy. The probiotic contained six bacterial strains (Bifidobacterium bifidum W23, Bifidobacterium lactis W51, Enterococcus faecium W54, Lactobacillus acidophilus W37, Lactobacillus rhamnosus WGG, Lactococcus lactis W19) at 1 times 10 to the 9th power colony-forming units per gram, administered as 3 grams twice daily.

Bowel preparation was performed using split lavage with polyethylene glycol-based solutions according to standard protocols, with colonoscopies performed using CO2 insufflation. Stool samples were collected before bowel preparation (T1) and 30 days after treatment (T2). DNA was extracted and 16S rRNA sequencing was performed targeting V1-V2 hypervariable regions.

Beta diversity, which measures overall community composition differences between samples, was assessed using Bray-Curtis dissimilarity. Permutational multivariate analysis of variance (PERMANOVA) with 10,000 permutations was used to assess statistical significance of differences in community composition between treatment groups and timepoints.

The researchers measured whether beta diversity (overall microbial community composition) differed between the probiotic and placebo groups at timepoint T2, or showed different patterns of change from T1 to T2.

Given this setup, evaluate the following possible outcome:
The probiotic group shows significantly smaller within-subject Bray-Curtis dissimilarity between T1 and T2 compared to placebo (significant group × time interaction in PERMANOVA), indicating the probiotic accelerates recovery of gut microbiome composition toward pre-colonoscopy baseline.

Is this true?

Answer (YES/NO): NO